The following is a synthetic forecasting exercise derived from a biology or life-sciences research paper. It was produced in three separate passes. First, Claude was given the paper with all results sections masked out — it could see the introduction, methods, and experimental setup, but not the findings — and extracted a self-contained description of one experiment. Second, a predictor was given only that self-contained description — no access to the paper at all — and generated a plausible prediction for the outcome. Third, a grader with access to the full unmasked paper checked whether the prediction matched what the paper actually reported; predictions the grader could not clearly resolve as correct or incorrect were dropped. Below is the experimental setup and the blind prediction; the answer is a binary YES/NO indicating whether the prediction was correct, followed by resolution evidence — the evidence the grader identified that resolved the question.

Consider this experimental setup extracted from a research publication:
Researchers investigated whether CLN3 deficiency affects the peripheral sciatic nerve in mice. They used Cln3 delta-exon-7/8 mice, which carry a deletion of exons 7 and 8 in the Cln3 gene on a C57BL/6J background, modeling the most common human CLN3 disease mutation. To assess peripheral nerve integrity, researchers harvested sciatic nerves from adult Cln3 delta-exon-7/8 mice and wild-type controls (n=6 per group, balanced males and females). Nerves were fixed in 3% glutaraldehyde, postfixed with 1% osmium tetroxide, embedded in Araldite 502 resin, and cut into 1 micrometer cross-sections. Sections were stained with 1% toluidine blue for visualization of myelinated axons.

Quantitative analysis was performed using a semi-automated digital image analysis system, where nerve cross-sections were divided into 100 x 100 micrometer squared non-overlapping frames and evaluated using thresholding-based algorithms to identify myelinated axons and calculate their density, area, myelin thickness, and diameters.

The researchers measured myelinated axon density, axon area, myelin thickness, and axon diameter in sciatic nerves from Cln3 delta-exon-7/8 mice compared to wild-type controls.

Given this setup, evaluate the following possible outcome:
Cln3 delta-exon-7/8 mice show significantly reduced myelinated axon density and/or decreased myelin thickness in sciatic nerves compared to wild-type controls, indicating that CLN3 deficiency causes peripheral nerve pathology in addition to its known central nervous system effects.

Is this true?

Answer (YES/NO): NO